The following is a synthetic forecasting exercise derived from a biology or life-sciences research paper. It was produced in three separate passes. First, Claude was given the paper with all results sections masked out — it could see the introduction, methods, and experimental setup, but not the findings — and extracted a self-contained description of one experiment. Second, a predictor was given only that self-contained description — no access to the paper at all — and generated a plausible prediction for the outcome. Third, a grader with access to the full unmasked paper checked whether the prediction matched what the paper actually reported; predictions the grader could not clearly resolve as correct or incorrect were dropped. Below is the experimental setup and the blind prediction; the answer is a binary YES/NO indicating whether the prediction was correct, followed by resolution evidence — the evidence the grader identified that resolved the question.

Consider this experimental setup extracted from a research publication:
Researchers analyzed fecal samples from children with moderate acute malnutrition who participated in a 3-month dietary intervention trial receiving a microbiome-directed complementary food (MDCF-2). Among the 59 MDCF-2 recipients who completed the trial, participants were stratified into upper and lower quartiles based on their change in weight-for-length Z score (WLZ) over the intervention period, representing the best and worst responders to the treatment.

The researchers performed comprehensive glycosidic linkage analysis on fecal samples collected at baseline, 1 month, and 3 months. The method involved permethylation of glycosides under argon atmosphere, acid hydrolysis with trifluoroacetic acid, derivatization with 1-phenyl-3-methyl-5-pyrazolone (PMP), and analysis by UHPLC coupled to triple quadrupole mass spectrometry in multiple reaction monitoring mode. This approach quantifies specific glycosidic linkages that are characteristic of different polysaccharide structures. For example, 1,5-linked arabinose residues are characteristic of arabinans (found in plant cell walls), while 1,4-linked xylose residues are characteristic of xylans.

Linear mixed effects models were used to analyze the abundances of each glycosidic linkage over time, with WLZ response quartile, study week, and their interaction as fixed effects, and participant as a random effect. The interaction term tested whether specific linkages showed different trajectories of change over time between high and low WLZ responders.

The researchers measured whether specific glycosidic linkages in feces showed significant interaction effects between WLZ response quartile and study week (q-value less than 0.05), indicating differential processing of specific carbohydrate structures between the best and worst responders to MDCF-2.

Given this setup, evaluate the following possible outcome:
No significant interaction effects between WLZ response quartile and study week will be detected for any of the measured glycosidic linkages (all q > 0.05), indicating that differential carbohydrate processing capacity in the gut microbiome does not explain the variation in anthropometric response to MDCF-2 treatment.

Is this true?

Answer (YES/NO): NO